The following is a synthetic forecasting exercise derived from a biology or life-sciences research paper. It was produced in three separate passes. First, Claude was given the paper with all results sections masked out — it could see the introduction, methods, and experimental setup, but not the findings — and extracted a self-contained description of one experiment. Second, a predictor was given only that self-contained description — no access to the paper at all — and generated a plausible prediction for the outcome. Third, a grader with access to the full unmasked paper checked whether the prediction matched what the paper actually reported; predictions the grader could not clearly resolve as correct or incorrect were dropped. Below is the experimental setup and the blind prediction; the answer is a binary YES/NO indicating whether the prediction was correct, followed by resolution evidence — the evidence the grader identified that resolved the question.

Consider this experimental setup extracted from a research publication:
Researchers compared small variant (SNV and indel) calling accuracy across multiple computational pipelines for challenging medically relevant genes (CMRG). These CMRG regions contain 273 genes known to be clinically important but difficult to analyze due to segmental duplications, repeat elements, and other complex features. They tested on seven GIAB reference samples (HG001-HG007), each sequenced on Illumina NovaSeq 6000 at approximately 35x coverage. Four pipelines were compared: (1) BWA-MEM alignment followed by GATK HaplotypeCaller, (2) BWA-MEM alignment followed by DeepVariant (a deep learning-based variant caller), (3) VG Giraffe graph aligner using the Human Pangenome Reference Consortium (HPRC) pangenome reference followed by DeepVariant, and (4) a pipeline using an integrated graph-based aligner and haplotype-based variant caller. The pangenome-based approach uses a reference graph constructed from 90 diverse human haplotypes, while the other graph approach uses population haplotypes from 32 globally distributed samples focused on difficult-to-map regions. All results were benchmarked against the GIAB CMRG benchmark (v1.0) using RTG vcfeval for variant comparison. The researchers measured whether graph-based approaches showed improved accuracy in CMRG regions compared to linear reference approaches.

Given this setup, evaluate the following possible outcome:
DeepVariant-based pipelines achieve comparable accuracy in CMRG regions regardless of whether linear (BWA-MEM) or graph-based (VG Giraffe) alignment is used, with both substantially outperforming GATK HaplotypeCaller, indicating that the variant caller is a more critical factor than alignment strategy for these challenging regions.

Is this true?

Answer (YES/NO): NO